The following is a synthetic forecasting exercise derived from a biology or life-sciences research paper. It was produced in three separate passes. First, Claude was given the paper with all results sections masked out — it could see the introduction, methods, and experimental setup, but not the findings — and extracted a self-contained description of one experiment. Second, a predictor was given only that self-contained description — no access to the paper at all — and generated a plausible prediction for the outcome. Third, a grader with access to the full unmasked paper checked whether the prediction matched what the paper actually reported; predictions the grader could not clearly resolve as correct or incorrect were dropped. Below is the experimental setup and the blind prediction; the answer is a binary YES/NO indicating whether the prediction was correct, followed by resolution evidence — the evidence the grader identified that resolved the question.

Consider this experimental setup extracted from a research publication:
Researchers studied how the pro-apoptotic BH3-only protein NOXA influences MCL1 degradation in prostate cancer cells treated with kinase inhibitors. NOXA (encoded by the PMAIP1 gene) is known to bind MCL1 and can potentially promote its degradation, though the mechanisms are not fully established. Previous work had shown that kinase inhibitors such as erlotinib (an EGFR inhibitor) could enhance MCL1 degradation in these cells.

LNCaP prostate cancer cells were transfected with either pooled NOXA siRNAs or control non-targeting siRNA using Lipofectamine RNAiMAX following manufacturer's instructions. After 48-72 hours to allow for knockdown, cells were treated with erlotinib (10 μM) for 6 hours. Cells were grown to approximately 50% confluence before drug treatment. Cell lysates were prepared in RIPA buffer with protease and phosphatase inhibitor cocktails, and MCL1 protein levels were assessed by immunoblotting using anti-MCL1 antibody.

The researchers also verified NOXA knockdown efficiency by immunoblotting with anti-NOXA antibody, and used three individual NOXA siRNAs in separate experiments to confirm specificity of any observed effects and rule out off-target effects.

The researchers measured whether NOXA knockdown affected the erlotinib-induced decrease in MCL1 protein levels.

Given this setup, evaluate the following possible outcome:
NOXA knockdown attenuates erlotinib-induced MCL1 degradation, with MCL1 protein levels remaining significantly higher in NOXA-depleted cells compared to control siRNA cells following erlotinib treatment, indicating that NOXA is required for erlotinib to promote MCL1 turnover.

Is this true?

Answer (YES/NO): YES